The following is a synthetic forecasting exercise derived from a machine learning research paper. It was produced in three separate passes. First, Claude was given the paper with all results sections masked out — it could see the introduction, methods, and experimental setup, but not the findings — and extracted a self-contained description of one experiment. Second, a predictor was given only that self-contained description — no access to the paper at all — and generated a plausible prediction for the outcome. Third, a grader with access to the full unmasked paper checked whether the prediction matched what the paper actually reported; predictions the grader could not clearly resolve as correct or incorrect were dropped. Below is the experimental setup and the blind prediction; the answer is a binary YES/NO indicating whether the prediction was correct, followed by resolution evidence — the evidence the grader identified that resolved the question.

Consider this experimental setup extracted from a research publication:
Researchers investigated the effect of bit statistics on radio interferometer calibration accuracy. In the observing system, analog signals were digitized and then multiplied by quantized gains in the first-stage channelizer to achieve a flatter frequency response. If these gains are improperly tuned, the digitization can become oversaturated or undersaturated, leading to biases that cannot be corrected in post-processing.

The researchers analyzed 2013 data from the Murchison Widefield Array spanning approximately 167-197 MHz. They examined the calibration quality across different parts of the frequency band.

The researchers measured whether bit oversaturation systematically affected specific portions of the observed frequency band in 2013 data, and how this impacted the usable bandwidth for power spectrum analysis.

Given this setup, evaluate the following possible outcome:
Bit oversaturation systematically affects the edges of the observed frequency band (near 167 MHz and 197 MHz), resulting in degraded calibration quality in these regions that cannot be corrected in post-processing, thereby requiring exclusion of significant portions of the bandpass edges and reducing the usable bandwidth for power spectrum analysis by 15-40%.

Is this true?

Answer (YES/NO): NO